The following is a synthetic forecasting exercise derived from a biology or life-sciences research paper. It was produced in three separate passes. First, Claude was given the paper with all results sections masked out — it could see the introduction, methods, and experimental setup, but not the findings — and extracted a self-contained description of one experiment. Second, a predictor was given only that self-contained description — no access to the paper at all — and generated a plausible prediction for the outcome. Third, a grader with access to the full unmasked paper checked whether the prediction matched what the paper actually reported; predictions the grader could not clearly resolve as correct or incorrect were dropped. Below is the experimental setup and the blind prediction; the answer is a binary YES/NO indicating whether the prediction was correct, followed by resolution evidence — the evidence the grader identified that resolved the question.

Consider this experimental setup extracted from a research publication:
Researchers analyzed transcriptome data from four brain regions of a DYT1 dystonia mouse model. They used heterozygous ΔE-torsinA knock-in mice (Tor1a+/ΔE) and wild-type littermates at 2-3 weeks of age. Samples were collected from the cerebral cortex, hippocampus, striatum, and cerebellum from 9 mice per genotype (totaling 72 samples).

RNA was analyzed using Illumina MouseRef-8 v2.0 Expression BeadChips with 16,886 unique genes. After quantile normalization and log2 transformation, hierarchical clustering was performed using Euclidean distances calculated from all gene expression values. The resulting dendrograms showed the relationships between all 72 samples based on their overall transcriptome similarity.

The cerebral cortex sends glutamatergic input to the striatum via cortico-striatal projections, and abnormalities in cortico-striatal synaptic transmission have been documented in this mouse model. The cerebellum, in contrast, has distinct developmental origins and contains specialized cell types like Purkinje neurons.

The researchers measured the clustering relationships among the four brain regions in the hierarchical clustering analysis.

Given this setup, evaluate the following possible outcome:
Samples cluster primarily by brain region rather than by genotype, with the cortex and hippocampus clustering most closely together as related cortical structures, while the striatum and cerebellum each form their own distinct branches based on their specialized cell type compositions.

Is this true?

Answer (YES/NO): YES